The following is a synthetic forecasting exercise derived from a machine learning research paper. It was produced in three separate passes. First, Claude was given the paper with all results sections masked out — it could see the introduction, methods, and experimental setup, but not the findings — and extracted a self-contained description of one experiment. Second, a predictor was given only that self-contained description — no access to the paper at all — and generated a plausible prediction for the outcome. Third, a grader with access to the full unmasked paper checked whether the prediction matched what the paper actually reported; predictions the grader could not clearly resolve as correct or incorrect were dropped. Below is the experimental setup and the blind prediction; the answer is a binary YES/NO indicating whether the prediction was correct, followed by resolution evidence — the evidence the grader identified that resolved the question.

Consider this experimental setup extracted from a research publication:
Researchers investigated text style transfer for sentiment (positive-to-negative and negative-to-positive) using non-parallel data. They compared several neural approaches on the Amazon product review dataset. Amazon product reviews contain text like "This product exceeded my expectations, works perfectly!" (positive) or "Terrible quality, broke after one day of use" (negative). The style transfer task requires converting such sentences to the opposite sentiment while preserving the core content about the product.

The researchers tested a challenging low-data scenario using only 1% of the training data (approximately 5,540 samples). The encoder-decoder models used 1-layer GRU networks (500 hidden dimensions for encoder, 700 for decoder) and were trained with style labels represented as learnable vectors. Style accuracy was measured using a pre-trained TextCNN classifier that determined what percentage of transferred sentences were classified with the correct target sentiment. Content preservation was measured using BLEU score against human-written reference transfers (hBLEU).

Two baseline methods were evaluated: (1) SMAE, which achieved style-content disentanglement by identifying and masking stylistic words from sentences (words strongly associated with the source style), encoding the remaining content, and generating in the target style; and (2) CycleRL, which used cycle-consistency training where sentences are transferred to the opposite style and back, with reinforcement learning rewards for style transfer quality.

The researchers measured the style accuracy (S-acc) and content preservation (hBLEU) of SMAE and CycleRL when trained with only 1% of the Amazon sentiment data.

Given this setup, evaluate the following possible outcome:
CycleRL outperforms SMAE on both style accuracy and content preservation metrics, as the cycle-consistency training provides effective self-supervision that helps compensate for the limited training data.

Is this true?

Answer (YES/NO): NO